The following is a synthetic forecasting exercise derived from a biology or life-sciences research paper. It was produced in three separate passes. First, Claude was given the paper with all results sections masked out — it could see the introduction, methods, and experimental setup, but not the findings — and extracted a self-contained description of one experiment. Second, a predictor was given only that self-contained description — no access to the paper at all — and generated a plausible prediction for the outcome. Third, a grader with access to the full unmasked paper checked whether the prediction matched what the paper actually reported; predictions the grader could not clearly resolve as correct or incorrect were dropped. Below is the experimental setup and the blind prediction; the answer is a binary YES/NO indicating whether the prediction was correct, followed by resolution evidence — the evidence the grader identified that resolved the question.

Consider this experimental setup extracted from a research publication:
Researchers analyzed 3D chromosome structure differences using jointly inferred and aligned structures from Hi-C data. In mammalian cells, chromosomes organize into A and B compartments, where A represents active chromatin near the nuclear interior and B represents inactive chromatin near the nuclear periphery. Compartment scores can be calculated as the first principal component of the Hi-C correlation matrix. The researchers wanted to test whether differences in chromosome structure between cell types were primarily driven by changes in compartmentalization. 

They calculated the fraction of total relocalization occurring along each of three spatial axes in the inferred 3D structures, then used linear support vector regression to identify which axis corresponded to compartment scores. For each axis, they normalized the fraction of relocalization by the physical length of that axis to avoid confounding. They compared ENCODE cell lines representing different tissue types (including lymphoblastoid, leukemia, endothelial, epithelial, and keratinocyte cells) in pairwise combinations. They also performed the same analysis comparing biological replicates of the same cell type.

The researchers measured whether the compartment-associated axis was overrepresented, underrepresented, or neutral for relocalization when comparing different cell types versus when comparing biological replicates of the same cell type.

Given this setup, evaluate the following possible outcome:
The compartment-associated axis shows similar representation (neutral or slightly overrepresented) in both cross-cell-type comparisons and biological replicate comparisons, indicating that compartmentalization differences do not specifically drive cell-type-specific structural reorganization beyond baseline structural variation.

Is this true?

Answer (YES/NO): NO